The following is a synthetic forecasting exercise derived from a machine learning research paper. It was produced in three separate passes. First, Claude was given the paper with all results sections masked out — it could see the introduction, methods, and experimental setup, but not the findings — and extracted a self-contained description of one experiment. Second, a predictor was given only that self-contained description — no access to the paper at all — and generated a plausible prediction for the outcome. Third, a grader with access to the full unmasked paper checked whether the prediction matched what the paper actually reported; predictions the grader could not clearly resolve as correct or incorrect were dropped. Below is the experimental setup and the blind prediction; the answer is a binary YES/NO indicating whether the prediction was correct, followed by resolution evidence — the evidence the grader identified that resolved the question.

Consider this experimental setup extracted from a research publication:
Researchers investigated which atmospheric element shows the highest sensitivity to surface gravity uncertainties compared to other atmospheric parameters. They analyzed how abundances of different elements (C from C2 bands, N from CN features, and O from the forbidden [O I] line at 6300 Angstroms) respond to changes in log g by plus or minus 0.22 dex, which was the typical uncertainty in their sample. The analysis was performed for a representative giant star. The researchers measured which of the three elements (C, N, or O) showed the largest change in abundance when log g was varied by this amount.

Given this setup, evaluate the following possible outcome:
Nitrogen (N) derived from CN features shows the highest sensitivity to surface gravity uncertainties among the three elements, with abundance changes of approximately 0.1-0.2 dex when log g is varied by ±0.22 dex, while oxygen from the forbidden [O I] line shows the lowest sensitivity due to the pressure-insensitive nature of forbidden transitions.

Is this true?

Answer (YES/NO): NO